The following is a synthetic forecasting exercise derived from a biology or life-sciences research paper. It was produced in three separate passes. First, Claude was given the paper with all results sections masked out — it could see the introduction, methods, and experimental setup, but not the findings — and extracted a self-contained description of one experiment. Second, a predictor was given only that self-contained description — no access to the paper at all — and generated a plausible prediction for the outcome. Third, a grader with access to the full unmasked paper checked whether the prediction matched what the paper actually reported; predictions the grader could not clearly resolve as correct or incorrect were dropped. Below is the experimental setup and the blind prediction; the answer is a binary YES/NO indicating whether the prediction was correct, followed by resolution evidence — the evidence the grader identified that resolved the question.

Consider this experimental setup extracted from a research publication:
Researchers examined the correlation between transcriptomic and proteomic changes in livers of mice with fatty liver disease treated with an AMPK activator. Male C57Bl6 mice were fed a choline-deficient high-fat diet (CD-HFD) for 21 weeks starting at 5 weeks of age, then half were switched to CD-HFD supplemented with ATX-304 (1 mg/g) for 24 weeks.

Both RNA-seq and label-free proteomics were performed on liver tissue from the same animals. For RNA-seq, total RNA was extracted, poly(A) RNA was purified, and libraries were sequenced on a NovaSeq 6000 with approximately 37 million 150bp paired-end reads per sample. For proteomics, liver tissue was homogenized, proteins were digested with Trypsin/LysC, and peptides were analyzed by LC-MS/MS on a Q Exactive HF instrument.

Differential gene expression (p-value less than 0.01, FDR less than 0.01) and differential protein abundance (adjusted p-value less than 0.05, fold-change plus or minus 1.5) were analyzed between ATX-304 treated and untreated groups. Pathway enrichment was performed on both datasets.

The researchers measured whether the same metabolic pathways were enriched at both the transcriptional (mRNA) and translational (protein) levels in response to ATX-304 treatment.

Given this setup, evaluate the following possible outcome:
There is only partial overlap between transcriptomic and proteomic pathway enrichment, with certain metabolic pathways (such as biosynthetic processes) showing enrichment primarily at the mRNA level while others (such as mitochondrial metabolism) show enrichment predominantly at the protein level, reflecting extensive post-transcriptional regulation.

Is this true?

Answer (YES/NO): NO